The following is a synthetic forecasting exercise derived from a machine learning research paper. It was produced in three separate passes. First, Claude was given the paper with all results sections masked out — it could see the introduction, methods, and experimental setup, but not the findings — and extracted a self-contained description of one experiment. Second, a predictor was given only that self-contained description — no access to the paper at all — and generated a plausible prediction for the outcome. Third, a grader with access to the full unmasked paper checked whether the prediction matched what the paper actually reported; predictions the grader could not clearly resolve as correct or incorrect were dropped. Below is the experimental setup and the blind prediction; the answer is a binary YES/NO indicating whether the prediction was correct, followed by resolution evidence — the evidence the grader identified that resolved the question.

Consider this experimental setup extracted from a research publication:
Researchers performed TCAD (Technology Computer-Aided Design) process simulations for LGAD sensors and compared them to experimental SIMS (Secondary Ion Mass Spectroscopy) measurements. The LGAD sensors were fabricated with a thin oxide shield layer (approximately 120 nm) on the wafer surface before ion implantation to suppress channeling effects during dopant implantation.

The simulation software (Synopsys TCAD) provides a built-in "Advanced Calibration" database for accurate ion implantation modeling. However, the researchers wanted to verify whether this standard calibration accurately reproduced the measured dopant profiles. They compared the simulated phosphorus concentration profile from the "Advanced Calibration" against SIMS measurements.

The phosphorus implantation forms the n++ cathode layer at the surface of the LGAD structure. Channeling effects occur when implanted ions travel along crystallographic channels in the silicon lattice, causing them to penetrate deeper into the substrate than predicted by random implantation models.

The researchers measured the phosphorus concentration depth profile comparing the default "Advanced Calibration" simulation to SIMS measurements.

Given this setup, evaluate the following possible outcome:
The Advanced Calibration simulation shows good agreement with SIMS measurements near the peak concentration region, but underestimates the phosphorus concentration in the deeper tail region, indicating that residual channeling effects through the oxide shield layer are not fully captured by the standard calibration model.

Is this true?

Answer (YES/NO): NO